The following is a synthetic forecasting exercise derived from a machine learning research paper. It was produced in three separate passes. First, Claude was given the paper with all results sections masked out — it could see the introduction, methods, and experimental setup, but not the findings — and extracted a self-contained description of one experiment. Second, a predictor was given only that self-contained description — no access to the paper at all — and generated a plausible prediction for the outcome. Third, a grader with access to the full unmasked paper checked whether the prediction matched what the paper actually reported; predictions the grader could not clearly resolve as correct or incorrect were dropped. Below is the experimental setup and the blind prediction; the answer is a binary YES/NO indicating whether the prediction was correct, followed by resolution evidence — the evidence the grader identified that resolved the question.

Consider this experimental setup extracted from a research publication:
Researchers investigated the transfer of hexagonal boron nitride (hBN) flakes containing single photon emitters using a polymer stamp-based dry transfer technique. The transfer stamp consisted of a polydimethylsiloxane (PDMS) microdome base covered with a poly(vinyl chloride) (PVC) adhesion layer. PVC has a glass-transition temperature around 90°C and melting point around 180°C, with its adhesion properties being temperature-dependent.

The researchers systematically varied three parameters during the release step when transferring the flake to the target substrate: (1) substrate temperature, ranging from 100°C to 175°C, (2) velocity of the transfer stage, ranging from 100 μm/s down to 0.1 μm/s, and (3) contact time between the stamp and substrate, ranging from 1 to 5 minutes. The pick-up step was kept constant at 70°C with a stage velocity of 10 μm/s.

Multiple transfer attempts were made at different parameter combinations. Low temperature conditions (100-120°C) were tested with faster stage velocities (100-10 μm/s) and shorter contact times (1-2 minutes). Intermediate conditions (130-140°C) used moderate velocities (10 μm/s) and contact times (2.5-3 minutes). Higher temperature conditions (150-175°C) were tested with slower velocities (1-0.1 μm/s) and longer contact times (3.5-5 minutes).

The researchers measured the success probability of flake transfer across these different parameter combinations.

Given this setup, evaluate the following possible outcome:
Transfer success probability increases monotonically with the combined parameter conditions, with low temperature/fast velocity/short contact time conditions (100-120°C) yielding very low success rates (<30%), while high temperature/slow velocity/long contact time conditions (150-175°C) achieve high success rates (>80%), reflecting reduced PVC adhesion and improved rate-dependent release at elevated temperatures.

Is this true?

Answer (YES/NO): YES